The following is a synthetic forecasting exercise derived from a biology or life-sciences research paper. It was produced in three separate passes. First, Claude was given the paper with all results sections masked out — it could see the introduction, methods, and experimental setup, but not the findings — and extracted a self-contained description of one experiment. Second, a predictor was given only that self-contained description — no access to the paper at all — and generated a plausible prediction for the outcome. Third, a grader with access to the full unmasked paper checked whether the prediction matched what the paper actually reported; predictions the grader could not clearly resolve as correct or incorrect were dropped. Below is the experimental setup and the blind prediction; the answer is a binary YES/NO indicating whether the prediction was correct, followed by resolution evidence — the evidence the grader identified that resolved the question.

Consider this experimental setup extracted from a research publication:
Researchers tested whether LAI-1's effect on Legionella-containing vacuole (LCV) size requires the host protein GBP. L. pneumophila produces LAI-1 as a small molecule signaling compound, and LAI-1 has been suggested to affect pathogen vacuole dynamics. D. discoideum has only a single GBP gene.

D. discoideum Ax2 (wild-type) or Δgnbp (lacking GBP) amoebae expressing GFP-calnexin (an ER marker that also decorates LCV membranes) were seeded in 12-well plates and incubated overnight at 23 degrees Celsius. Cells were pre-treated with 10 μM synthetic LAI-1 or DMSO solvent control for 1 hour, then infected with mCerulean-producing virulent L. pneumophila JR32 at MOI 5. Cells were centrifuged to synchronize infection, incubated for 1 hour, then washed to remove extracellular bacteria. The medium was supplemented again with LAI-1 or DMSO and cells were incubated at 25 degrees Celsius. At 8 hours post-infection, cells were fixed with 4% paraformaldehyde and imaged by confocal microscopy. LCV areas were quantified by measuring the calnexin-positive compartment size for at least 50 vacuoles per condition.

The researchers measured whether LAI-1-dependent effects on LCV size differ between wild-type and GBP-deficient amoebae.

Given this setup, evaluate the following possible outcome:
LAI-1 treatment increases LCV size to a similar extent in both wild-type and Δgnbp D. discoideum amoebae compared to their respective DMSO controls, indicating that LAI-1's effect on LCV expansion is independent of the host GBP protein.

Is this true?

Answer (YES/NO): NO